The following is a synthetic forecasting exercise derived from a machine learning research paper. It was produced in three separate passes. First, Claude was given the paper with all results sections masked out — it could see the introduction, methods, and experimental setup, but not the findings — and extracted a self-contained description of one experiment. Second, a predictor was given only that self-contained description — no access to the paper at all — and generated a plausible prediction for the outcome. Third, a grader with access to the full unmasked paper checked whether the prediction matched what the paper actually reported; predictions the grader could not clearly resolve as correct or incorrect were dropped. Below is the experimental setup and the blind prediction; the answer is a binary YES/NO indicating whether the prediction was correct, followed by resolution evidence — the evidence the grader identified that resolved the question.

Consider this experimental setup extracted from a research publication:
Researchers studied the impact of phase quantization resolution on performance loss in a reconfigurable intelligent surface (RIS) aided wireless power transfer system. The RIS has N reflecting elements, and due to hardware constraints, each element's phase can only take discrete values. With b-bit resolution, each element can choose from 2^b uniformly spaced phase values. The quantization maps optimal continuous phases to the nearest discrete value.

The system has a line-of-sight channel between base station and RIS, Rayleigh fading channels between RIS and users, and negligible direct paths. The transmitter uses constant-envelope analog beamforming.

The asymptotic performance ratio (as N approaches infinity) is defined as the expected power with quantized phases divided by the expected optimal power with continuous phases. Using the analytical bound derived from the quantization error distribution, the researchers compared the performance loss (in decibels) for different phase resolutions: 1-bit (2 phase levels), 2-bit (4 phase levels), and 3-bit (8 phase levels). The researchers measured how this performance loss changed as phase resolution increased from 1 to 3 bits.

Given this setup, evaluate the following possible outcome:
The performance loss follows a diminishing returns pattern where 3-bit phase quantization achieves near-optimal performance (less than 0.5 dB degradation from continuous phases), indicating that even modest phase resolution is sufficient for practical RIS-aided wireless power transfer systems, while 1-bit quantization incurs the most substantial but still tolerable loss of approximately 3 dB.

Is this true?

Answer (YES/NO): NO